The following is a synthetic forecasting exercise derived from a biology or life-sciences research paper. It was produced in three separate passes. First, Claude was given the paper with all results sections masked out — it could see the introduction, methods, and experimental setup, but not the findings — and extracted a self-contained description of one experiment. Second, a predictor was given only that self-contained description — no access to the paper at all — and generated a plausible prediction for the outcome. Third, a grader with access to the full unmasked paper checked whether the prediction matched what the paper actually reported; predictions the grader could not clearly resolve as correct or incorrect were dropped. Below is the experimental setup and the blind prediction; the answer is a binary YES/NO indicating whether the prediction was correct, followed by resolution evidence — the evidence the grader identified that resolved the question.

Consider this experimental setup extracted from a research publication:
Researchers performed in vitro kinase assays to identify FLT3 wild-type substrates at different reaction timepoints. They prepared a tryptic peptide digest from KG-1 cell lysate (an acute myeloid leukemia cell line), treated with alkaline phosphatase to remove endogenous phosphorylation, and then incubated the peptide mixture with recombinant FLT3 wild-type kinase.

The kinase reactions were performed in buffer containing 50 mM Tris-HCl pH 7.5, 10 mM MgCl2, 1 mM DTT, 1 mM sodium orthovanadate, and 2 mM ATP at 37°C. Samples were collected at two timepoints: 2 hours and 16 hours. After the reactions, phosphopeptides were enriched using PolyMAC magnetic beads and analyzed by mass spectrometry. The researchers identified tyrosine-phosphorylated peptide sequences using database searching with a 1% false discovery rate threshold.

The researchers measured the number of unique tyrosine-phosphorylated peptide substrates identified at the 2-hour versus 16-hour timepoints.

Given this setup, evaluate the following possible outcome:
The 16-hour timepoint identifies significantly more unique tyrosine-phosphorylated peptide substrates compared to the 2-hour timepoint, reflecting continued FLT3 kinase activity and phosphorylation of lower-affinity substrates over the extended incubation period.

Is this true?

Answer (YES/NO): YES